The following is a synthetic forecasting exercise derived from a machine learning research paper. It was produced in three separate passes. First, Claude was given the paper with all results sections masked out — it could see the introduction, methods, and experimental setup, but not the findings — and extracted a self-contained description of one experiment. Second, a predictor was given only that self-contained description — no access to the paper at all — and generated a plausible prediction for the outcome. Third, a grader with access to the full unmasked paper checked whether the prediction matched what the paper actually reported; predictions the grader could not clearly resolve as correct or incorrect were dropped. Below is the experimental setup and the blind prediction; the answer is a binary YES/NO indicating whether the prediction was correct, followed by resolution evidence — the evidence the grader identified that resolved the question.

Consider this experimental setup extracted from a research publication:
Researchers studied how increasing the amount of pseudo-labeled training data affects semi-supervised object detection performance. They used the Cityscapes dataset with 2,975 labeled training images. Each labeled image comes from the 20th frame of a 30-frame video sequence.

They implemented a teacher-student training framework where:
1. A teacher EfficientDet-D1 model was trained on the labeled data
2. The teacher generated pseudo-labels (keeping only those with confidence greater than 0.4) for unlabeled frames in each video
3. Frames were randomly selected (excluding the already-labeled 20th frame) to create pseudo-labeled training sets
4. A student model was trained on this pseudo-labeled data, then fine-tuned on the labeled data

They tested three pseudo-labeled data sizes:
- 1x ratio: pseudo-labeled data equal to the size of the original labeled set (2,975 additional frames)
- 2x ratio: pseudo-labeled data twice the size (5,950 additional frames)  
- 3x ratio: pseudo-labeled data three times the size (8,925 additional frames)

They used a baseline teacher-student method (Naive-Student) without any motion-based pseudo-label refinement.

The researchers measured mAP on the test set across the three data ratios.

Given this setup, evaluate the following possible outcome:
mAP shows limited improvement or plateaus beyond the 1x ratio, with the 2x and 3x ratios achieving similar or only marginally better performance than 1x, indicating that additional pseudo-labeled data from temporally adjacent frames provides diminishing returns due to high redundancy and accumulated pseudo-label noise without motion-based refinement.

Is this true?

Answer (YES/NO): YES